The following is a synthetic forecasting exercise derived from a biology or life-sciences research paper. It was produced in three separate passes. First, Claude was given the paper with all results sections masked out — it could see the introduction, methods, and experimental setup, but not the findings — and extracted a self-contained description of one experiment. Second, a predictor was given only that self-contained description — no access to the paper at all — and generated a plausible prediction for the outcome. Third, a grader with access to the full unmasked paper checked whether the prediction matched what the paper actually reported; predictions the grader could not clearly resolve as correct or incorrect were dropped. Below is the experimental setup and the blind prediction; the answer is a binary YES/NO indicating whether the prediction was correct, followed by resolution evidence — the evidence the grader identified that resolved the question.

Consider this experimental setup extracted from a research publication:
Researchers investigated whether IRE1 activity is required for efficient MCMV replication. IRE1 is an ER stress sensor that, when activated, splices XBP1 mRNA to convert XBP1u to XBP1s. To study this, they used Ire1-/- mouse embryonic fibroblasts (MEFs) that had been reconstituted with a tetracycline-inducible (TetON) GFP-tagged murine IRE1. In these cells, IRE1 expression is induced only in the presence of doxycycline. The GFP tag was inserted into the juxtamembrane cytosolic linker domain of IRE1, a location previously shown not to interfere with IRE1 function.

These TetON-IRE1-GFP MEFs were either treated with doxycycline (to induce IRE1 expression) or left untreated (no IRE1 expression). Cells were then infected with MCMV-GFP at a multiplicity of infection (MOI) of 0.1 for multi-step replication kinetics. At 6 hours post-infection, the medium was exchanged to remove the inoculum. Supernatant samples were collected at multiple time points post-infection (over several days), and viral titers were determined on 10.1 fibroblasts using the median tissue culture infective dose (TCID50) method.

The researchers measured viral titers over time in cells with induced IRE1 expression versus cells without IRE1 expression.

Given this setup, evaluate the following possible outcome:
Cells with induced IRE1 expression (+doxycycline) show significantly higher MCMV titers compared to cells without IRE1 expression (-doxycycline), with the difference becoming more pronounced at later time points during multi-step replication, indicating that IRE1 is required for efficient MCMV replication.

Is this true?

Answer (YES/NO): NO